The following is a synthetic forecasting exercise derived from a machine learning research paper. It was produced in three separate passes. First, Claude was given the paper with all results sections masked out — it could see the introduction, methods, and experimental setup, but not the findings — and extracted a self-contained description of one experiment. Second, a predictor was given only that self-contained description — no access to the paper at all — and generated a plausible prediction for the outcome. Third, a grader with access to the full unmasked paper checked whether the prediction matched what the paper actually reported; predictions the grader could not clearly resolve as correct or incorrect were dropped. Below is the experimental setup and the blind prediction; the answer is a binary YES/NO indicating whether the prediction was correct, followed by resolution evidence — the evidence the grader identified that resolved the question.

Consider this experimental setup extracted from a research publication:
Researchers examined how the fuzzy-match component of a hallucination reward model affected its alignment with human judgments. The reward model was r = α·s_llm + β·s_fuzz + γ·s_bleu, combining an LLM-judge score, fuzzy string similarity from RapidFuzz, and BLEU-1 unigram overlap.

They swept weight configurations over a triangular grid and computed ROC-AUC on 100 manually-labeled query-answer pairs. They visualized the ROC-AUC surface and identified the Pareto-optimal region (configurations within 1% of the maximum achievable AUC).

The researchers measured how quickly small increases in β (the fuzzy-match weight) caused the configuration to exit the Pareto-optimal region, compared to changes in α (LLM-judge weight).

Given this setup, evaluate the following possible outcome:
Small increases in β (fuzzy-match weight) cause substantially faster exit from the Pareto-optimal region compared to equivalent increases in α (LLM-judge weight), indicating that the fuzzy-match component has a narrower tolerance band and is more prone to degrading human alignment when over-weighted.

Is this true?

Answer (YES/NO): YES